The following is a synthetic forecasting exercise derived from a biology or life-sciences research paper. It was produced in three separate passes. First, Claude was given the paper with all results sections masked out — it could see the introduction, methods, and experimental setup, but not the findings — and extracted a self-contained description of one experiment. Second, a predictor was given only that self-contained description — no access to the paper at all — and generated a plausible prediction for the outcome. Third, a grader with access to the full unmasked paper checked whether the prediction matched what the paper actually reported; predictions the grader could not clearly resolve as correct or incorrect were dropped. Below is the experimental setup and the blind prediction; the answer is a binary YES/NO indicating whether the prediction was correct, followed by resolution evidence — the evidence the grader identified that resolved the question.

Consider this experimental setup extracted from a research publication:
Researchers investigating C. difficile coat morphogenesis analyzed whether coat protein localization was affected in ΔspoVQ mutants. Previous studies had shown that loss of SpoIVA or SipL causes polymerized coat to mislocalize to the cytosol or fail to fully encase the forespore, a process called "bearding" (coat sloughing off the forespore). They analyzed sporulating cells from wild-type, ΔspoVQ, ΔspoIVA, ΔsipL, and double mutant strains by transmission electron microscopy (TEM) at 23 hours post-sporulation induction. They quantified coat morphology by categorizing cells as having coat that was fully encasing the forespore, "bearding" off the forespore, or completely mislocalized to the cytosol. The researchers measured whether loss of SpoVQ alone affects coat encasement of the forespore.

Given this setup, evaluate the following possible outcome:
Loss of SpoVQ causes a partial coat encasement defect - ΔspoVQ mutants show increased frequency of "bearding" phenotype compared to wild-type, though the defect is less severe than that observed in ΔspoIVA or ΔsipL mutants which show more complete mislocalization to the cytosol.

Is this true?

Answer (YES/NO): NO